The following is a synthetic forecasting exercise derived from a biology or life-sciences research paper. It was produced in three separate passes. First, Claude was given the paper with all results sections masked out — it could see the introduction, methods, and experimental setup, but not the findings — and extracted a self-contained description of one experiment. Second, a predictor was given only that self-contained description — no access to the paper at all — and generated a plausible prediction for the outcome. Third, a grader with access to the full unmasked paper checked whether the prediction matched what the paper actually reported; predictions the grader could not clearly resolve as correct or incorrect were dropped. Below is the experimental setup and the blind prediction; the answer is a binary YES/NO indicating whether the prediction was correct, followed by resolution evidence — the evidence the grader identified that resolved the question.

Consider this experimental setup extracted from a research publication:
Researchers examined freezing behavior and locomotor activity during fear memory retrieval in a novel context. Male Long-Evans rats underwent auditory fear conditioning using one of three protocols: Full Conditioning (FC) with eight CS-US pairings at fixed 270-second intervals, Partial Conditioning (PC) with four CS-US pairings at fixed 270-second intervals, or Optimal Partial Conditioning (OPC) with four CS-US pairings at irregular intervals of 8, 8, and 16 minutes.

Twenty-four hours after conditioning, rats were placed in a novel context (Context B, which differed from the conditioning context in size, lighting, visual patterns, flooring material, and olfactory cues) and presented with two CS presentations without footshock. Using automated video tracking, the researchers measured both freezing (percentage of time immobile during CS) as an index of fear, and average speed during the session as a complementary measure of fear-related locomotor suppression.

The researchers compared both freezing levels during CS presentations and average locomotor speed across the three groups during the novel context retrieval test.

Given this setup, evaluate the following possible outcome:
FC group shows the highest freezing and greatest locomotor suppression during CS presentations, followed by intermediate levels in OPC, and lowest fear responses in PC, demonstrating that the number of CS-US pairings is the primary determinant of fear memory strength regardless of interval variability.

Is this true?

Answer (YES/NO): NO